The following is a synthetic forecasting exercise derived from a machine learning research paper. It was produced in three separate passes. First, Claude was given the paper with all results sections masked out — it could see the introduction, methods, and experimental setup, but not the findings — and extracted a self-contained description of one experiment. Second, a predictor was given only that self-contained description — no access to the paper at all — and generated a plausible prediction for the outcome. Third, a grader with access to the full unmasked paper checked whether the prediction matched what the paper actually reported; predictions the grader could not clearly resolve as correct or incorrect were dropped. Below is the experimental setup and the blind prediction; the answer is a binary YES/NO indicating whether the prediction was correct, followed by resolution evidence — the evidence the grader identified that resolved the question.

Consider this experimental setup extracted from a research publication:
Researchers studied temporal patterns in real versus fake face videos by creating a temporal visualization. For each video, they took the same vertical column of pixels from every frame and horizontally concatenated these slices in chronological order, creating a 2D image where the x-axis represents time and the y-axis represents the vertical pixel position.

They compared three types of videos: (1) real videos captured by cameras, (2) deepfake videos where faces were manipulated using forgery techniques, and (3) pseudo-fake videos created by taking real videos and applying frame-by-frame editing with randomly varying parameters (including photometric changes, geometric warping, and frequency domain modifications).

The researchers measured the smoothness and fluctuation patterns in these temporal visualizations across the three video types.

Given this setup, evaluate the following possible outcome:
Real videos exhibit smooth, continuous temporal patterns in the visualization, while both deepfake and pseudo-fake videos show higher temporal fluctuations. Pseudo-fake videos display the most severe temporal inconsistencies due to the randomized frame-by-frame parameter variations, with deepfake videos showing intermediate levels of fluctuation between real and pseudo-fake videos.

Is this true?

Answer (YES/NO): NO